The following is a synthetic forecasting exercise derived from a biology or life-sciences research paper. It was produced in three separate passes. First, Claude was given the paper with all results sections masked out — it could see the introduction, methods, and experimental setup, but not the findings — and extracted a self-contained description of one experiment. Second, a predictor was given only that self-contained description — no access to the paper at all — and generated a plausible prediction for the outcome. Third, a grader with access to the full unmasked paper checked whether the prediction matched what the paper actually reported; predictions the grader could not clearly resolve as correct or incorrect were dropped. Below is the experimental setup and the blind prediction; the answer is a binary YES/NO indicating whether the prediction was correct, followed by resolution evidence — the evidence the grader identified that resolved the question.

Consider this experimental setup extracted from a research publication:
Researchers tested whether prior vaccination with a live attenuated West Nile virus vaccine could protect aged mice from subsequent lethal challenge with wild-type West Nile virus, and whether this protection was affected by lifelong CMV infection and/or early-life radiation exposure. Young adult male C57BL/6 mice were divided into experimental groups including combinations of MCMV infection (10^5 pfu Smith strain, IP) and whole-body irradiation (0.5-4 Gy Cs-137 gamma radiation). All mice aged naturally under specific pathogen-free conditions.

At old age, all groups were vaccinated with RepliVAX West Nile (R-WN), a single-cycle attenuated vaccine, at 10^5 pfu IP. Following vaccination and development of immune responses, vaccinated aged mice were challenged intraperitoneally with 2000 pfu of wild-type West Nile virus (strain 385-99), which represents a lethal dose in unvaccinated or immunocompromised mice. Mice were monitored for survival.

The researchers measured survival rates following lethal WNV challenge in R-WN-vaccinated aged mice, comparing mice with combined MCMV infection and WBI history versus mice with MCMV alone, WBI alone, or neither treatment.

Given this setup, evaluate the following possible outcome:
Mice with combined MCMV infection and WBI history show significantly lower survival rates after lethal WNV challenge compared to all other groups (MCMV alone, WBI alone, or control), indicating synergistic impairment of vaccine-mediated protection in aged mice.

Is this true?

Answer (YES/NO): YES